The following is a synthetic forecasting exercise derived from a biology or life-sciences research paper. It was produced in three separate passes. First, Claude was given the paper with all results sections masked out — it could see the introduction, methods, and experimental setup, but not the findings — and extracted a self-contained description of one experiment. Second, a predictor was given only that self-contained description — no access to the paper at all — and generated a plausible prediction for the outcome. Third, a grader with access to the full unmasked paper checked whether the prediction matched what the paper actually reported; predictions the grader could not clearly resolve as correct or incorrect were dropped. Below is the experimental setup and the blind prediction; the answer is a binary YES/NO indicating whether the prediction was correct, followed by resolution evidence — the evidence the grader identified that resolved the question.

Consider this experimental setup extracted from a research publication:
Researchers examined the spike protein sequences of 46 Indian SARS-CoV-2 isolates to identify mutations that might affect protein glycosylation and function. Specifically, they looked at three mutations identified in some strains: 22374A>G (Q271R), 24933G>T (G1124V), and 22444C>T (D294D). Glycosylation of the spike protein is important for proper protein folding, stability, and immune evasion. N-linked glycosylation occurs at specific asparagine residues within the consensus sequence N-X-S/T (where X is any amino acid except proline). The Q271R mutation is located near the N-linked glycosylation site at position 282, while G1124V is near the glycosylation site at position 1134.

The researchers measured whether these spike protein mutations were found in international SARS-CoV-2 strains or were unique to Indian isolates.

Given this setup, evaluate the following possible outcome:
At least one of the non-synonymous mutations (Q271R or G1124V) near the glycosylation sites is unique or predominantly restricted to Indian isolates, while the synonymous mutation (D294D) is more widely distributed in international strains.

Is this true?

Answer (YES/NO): NO